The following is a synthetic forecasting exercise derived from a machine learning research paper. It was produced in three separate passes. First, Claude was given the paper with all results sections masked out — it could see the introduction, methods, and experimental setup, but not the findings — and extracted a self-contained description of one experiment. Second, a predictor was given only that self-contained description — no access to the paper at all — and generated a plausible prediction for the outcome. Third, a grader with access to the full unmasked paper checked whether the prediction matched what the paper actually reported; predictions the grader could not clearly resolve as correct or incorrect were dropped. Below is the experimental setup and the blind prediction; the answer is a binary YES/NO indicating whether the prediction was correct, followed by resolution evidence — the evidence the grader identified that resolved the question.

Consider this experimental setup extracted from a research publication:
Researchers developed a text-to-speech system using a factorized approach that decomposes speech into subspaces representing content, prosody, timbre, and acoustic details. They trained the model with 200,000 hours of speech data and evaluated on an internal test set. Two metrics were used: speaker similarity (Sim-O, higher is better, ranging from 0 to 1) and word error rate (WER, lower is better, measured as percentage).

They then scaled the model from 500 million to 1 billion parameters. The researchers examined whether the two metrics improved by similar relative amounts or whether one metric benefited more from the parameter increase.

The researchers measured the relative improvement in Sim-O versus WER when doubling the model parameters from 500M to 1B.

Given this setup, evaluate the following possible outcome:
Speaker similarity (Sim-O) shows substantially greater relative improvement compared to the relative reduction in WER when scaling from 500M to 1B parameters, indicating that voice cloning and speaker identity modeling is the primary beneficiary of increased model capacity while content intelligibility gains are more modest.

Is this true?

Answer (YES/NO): NO